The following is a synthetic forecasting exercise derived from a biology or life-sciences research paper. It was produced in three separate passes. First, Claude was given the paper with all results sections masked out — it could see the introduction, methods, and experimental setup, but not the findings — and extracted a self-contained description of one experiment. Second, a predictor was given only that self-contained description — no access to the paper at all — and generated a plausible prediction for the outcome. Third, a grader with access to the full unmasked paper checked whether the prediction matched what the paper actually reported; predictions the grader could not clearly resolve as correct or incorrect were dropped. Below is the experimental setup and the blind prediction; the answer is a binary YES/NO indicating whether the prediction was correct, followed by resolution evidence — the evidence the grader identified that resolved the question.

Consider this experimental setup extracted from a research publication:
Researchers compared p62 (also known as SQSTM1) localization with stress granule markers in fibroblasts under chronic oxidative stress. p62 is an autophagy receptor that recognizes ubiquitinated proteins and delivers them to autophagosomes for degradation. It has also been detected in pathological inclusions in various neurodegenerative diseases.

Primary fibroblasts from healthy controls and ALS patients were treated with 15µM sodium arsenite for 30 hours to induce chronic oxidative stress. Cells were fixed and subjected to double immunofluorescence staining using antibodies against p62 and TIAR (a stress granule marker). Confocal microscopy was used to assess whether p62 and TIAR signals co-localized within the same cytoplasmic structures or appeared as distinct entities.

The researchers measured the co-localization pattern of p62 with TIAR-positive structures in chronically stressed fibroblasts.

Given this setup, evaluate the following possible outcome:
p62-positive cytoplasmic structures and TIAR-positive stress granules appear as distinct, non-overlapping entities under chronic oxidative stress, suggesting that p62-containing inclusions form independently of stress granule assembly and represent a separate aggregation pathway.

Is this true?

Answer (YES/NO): NO